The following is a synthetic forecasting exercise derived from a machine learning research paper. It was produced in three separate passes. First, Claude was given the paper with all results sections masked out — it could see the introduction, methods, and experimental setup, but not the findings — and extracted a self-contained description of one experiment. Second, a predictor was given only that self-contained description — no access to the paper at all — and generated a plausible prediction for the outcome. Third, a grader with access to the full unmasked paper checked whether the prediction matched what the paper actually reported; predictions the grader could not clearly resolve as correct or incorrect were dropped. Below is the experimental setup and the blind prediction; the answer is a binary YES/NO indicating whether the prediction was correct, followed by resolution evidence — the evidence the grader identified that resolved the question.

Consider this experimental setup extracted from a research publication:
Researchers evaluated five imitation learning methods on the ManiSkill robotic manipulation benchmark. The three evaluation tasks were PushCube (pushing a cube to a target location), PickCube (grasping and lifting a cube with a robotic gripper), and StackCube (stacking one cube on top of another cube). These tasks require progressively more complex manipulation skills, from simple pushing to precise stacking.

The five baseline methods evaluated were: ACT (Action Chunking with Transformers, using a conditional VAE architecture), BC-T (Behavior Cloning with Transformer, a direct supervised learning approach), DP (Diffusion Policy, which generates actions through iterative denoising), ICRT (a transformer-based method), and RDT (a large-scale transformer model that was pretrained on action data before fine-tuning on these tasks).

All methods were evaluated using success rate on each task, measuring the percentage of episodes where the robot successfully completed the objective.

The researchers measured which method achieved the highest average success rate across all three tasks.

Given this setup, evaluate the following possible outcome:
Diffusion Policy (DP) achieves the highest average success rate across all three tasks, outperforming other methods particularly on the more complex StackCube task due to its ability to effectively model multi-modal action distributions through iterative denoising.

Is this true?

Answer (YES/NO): NO